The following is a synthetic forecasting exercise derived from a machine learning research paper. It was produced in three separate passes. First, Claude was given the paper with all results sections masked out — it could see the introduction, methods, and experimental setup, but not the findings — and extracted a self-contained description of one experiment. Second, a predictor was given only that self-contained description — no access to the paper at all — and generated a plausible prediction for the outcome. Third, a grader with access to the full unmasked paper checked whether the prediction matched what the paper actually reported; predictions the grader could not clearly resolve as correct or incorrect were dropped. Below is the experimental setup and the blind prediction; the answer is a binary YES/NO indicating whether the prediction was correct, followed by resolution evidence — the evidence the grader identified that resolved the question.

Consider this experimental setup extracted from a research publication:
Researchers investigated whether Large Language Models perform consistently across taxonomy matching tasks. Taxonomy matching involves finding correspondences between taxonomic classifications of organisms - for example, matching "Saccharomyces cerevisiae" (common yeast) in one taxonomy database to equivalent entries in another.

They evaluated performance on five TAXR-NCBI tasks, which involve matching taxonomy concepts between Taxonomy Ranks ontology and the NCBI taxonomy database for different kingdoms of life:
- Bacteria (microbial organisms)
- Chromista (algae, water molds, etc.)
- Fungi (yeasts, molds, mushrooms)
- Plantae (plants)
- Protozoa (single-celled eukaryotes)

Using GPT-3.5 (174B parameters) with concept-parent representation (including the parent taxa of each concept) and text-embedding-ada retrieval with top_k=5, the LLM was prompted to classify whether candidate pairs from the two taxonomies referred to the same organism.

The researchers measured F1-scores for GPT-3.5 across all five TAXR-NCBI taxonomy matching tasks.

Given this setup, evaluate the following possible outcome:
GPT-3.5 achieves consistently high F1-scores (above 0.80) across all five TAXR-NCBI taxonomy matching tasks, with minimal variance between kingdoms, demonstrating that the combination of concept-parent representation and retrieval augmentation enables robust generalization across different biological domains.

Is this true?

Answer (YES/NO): NO